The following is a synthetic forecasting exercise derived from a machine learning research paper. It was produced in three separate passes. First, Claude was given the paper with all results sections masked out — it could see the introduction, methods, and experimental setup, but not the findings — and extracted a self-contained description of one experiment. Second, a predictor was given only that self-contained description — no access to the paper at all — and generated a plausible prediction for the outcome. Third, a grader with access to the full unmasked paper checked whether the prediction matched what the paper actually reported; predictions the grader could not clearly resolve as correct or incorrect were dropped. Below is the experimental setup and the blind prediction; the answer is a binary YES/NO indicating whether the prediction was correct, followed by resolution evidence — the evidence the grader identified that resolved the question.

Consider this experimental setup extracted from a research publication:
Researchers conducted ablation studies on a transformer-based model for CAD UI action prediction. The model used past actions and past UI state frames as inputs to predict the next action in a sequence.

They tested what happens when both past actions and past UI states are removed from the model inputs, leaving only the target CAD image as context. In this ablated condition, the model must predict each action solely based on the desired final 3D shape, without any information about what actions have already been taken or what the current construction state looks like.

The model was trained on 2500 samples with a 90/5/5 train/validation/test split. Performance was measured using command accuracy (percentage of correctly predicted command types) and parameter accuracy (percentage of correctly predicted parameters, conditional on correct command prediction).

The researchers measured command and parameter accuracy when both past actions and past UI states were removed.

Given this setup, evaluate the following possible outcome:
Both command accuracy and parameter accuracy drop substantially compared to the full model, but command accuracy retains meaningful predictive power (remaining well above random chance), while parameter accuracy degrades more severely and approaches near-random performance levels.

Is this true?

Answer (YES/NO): NO